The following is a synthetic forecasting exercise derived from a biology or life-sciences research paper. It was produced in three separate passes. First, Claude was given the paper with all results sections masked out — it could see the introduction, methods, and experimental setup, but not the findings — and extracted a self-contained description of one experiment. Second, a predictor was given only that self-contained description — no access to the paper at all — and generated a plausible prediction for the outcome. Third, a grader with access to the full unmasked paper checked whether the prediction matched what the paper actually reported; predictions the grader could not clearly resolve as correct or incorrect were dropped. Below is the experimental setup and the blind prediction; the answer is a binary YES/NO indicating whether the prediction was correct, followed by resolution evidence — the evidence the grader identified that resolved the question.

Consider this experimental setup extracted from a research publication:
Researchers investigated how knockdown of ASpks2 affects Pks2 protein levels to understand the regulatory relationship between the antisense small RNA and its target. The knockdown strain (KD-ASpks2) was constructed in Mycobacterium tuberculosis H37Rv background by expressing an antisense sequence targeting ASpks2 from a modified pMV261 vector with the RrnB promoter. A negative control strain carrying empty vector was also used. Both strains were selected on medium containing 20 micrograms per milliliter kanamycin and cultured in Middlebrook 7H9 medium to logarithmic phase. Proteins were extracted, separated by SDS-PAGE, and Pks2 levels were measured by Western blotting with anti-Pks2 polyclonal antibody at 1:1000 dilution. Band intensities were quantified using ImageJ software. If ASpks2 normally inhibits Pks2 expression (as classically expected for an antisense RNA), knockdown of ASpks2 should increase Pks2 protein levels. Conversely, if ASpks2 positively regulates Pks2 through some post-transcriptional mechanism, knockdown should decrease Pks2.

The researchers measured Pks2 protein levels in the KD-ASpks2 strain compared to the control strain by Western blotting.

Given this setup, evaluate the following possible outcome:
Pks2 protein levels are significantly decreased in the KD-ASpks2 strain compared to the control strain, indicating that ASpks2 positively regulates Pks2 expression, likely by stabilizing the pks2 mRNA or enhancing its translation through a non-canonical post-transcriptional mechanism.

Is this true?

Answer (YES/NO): NO